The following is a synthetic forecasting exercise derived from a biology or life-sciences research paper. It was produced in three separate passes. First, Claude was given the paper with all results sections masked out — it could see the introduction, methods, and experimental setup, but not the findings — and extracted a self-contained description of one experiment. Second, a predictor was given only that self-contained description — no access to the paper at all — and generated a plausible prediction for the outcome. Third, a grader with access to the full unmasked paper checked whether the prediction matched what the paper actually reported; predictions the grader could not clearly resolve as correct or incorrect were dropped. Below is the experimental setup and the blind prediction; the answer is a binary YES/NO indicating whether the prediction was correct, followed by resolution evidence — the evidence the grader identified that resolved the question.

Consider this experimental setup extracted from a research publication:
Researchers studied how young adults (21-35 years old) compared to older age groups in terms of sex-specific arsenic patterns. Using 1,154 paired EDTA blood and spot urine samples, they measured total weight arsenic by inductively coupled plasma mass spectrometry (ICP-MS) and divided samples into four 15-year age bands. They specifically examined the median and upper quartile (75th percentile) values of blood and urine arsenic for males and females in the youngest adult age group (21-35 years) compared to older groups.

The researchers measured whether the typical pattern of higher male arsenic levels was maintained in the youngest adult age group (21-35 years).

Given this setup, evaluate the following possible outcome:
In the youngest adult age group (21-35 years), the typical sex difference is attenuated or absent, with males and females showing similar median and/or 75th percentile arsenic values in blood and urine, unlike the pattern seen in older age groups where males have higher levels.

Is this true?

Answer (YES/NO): NO